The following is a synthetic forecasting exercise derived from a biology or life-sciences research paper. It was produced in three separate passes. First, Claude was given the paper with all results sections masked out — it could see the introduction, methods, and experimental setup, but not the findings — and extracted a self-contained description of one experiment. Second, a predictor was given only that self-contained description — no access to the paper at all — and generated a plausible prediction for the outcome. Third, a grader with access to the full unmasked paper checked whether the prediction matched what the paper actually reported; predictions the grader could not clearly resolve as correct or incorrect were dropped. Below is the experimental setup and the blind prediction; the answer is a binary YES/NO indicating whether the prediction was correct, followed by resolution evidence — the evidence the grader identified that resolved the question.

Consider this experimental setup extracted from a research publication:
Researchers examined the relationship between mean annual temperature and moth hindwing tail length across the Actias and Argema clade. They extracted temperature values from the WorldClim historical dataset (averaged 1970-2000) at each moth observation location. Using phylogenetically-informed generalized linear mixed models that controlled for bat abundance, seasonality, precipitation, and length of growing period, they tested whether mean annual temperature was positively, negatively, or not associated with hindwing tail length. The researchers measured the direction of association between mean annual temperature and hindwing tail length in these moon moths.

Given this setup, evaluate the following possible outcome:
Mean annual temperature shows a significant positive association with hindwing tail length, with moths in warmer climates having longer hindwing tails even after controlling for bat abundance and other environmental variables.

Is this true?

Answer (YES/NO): NO